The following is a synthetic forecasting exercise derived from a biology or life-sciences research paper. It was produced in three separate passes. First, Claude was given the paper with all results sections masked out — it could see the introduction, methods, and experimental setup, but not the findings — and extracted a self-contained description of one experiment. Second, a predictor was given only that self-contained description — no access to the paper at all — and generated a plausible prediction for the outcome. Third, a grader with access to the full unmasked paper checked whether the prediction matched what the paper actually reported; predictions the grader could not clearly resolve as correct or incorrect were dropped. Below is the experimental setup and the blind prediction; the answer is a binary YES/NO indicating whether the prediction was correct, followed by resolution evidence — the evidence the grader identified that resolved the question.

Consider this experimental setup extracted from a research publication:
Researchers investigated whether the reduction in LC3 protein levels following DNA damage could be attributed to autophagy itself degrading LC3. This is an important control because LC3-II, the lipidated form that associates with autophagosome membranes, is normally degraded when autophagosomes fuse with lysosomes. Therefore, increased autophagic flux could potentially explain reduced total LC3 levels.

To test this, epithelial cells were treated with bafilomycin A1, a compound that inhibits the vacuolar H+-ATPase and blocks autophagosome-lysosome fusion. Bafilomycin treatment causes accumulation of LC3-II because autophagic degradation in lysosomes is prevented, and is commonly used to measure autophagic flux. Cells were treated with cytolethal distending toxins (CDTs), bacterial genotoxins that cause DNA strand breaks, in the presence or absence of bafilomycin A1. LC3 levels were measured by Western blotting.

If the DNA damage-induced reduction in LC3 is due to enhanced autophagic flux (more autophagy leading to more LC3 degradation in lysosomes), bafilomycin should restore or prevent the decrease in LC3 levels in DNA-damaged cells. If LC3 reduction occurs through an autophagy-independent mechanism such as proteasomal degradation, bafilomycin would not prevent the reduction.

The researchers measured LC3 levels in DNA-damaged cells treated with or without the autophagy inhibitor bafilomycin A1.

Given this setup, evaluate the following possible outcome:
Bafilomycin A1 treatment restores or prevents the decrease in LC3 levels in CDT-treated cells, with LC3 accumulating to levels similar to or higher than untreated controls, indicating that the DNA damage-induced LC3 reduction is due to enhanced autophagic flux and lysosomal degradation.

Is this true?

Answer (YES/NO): NO